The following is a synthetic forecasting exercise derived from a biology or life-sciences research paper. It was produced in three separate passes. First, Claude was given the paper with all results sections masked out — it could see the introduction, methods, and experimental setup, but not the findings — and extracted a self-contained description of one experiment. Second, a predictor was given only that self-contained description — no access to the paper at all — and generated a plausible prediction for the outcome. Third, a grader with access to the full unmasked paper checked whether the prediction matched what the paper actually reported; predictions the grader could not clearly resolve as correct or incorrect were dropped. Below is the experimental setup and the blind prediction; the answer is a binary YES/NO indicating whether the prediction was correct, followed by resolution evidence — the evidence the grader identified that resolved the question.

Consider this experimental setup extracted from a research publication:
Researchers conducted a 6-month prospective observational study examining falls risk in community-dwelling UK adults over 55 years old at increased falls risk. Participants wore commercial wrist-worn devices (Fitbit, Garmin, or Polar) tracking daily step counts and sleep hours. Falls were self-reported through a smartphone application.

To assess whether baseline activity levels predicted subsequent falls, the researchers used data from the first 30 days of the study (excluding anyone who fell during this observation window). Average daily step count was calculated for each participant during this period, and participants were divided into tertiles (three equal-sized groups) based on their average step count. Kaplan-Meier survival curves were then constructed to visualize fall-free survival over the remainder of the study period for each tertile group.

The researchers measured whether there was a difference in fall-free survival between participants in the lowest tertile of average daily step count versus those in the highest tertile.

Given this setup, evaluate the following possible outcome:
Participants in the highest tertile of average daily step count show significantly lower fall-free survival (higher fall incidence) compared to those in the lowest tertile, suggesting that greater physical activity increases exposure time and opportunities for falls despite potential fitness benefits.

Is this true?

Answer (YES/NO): NO